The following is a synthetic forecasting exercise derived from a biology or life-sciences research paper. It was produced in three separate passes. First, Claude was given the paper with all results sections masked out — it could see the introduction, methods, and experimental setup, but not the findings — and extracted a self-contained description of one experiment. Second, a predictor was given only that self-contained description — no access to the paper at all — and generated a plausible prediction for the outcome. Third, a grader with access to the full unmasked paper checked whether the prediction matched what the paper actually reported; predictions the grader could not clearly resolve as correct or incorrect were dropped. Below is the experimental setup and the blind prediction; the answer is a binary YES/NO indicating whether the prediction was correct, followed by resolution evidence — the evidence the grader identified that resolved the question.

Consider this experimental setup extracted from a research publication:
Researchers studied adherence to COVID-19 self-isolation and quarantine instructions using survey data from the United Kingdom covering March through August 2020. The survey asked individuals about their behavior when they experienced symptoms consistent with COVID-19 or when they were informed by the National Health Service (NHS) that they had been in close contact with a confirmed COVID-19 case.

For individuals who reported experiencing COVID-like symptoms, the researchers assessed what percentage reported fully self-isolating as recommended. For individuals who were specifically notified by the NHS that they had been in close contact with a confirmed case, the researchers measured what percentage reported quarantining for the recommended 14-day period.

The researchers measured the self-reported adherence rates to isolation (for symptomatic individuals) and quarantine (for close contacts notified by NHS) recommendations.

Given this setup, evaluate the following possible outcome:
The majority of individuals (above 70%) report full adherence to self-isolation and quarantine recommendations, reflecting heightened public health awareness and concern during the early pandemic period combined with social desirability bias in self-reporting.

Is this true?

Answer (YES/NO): NO